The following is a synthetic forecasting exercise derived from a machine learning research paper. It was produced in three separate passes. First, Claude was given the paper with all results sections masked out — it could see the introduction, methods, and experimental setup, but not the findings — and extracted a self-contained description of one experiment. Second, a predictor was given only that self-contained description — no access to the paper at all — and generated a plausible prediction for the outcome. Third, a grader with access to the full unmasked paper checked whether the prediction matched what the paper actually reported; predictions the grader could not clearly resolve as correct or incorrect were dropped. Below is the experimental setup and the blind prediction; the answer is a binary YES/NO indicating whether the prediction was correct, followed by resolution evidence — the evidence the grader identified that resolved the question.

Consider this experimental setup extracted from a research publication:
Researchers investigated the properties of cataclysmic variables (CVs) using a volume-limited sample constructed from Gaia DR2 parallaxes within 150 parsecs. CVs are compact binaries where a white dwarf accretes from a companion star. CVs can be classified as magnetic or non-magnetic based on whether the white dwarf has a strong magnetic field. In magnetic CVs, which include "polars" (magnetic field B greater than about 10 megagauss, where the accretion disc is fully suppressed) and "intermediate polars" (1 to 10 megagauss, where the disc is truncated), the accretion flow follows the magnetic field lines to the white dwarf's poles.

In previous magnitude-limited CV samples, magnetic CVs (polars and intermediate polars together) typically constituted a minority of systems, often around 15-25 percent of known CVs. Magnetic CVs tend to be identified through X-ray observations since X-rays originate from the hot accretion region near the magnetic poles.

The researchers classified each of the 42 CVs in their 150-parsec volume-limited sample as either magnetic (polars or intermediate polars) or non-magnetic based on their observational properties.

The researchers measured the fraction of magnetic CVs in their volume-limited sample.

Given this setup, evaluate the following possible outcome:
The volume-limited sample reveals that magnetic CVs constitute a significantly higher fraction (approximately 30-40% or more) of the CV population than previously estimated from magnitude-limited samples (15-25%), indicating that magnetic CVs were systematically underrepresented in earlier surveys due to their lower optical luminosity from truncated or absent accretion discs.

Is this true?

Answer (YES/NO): NO